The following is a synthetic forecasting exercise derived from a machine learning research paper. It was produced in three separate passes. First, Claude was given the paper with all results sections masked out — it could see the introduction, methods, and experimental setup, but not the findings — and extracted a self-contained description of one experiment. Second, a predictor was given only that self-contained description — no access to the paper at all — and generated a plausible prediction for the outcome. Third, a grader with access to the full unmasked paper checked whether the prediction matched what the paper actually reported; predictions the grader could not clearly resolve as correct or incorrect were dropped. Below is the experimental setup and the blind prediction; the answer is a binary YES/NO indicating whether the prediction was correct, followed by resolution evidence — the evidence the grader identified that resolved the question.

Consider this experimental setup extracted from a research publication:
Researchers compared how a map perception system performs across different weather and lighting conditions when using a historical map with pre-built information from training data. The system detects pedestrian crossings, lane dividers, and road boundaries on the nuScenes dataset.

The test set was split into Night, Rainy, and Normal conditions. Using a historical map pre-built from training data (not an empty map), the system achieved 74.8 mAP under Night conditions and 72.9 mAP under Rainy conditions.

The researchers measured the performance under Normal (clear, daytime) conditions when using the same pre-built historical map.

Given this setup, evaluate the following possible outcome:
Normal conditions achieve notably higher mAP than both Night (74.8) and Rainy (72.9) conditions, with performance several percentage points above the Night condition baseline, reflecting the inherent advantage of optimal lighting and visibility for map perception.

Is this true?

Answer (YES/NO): YES